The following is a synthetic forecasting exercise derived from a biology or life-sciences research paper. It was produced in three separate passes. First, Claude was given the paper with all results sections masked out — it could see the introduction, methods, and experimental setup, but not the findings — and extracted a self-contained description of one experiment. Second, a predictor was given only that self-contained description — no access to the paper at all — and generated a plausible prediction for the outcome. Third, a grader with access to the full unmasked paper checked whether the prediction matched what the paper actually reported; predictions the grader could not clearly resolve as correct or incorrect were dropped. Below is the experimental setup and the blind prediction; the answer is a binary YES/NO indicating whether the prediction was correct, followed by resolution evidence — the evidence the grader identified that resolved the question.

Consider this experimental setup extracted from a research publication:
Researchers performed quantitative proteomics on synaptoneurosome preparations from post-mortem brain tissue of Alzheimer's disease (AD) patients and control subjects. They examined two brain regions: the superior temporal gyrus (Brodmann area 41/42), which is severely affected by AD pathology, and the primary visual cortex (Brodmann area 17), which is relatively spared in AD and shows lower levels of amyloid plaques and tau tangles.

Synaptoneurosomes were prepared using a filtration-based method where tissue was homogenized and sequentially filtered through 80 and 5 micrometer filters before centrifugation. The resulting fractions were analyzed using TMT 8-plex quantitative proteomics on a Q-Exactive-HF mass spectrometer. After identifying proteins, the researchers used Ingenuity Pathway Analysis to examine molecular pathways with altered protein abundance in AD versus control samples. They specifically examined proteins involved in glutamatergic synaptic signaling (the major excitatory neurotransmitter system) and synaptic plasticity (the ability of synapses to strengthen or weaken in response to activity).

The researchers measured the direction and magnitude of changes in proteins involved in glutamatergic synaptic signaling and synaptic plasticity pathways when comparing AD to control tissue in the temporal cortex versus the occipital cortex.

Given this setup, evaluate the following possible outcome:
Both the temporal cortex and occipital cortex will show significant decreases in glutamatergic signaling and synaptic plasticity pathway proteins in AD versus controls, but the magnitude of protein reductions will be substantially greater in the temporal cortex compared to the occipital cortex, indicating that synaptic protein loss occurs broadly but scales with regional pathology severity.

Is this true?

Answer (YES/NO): YES